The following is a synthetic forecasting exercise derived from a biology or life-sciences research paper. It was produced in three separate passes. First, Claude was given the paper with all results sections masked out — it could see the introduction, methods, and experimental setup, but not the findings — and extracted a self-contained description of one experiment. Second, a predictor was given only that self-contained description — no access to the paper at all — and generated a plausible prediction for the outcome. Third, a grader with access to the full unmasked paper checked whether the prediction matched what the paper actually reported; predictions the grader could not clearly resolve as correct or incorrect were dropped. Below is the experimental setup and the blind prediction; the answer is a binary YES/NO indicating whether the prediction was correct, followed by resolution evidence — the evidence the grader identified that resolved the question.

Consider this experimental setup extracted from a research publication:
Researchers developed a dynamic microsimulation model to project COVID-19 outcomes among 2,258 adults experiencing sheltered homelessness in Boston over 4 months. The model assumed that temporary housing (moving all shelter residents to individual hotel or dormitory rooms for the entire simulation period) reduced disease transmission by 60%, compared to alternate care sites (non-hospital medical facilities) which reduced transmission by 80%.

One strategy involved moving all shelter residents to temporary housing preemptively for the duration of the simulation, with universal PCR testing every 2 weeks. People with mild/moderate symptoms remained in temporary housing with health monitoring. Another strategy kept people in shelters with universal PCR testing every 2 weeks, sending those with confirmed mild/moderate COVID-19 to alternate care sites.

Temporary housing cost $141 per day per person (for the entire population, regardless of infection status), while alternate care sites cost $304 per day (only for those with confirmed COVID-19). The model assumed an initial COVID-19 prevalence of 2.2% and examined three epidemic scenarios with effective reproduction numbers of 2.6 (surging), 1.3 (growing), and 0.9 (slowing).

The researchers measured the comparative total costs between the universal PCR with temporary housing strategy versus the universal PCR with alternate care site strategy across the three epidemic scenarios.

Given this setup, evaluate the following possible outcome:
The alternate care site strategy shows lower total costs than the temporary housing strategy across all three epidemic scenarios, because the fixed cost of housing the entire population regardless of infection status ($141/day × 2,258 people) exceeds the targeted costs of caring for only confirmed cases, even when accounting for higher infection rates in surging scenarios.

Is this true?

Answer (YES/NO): YES